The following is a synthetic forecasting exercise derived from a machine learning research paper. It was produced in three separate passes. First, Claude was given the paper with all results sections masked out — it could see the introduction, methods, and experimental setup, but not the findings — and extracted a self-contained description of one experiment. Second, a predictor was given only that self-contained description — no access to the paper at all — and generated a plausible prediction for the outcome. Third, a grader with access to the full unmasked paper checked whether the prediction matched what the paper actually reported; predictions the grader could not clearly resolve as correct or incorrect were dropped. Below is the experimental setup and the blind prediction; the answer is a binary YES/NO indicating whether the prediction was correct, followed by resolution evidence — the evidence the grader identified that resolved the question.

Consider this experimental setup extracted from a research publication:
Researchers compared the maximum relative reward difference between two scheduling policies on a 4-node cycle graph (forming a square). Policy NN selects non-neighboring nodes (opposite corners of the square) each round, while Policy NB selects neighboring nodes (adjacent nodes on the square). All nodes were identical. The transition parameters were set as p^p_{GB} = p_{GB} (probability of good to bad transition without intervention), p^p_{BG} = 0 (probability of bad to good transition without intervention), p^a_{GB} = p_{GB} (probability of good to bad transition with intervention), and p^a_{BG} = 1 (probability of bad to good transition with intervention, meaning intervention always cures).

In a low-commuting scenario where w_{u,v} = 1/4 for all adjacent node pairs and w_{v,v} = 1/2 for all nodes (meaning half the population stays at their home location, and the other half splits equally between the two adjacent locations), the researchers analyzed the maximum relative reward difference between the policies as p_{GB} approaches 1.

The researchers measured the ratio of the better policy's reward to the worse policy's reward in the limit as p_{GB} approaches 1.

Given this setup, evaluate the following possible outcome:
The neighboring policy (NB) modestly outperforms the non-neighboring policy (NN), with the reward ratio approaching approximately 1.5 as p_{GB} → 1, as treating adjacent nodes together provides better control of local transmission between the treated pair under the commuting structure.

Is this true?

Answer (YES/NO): NO